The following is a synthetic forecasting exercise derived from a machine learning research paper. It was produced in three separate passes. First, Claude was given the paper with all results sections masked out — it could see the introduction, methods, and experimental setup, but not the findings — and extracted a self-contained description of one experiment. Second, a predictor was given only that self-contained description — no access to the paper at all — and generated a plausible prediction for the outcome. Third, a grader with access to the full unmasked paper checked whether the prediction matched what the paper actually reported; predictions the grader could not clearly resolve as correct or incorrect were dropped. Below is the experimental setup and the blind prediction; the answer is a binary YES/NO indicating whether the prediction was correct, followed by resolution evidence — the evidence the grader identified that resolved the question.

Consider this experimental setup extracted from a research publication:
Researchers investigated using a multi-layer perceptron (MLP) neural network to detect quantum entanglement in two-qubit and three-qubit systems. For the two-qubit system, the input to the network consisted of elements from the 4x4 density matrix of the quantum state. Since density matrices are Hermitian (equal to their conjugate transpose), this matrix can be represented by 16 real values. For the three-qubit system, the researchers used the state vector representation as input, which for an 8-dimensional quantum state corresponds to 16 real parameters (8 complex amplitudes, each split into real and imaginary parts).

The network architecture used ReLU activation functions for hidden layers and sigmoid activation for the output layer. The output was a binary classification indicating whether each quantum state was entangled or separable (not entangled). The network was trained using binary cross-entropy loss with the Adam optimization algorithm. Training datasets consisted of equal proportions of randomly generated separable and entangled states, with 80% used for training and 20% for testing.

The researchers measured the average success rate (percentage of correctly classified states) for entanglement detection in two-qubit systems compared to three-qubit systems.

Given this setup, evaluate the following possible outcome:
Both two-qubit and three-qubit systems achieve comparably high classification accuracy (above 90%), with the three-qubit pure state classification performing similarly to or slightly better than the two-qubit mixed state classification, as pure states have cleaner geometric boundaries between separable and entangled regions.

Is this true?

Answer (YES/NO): NO